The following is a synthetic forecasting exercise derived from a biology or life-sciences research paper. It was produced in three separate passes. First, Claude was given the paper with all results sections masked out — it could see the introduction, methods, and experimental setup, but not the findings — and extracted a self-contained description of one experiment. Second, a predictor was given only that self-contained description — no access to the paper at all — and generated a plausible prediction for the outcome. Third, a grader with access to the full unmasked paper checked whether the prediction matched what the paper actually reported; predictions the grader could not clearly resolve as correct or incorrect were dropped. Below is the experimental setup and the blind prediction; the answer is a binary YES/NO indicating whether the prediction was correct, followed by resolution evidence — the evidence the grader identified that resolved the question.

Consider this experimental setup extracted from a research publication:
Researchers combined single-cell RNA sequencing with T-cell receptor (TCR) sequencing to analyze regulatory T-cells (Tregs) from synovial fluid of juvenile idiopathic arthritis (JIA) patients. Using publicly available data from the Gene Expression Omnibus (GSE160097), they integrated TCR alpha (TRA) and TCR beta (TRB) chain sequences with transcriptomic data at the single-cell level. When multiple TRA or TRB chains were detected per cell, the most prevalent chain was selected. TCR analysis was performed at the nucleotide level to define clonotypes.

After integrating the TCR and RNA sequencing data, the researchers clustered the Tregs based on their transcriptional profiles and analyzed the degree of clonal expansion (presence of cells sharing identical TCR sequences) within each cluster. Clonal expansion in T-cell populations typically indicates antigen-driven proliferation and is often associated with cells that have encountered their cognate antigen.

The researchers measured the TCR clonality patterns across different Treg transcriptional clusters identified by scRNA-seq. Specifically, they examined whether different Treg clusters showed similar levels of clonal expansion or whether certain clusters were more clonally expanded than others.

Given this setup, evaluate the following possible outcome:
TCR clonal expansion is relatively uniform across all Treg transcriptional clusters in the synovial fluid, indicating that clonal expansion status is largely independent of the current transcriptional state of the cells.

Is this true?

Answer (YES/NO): NO